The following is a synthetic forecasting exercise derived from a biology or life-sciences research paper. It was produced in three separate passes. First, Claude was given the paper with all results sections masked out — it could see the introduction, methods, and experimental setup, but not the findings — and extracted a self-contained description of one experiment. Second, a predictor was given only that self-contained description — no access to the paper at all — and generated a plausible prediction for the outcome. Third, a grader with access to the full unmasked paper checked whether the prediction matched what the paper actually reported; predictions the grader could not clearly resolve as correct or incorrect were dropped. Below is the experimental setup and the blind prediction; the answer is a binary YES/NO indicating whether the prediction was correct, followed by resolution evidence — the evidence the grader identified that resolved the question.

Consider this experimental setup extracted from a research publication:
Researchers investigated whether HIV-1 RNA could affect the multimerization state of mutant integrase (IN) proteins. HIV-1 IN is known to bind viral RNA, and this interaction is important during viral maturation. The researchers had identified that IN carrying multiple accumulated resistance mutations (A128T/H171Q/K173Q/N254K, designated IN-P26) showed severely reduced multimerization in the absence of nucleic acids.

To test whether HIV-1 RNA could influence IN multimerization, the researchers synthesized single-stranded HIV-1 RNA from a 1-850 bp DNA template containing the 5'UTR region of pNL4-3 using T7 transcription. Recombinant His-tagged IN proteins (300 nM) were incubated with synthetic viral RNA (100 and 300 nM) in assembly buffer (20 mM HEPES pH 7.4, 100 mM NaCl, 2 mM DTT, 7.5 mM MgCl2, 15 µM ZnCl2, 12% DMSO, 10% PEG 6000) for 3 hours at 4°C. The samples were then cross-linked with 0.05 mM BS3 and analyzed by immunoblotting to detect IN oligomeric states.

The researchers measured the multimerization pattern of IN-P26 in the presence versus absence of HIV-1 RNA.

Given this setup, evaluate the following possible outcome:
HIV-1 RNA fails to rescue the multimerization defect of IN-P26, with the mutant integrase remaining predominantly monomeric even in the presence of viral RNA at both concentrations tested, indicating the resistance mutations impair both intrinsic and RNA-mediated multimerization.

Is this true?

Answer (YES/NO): NO